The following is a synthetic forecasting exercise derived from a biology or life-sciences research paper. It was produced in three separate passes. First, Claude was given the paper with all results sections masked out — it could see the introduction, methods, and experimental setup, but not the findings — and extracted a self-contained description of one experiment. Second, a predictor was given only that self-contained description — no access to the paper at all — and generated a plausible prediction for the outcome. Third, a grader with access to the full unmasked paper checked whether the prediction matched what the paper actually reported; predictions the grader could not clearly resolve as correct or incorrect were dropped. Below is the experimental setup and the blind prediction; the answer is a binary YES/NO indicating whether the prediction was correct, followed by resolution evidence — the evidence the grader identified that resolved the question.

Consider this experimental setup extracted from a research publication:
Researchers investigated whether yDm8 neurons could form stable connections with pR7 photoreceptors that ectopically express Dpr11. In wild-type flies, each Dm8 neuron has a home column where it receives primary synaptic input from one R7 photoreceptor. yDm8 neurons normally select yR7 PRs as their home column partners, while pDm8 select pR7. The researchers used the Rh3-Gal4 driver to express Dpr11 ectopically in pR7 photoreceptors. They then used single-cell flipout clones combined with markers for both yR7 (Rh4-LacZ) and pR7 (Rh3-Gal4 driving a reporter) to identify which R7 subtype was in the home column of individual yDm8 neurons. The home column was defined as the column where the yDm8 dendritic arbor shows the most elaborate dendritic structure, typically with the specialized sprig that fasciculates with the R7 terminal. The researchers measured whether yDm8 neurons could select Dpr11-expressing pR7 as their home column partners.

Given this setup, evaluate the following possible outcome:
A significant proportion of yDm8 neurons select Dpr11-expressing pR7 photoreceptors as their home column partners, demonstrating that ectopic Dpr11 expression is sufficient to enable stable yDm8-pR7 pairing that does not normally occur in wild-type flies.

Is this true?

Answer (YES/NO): YES